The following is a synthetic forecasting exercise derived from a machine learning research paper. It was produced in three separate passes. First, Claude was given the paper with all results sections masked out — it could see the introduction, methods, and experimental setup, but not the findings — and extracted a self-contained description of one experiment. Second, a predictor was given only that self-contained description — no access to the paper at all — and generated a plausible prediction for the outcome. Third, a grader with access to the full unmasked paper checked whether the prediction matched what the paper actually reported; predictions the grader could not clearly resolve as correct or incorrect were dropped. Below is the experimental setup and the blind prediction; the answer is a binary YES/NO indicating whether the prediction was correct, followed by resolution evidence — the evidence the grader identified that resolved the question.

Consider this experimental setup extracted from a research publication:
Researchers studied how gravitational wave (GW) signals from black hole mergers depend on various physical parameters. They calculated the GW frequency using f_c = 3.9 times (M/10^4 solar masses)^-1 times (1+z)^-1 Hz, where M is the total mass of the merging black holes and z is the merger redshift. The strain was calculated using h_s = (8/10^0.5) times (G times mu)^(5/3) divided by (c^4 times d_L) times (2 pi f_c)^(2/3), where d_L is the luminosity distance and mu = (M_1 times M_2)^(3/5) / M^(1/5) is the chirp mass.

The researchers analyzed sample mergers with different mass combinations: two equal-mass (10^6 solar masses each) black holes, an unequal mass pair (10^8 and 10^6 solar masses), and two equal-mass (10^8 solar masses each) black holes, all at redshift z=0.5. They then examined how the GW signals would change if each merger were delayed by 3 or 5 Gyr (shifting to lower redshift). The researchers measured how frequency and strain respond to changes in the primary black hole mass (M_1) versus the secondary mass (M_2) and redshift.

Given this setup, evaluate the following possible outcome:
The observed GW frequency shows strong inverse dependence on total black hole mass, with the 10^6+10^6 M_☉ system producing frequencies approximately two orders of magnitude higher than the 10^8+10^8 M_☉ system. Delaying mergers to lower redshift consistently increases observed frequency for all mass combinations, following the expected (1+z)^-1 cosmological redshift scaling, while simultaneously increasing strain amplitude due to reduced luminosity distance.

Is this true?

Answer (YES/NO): YES